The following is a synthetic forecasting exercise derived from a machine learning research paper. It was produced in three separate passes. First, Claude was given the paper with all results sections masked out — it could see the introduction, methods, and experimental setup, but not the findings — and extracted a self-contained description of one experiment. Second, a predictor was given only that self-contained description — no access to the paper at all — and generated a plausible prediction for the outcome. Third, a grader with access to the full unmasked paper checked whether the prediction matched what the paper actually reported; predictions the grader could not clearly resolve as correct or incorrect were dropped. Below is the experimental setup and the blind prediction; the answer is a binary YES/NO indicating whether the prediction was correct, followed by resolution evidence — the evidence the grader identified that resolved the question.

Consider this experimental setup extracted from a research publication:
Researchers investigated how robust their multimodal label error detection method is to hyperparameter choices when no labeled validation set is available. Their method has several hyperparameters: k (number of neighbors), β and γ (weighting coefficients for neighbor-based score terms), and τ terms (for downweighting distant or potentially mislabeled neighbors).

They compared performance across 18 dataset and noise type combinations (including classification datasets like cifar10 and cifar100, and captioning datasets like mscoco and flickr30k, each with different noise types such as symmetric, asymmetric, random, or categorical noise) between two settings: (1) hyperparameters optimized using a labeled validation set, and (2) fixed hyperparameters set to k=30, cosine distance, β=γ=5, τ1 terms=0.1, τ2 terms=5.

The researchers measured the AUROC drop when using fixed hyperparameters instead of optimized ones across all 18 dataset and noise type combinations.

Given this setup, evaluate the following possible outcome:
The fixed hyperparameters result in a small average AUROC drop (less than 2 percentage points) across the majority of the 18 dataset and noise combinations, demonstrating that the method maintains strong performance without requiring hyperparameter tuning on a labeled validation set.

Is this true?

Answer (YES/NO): YES